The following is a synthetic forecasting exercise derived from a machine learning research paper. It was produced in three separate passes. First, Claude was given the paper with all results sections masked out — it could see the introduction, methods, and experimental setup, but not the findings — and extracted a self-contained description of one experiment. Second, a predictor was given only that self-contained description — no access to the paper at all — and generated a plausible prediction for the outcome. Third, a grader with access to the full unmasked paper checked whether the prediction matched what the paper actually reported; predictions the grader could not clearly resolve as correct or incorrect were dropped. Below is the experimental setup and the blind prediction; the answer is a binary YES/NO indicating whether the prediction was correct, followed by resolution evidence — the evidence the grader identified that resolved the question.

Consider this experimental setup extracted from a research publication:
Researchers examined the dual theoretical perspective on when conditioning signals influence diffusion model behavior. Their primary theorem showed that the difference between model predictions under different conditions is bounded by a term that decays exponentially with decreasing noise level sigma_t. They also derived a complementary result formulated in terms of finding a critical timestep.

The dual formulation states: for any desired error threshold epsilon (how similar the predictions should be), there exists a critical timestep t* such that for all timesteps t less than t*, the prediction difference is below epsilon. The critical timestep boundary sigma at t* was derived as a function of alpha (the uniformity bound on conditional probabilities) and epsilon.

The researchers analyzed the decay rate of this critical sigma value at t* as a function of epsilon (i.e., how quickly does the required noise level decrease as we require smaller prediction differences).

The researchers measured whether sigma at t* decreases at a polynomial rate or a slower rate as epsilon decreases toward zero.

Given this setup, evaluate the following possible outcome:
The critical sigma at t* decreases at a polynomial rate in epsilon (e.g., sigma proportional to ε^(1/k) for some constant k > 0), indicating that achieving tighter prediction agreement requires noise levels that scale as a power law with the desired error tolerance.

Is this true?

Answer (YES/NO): NO